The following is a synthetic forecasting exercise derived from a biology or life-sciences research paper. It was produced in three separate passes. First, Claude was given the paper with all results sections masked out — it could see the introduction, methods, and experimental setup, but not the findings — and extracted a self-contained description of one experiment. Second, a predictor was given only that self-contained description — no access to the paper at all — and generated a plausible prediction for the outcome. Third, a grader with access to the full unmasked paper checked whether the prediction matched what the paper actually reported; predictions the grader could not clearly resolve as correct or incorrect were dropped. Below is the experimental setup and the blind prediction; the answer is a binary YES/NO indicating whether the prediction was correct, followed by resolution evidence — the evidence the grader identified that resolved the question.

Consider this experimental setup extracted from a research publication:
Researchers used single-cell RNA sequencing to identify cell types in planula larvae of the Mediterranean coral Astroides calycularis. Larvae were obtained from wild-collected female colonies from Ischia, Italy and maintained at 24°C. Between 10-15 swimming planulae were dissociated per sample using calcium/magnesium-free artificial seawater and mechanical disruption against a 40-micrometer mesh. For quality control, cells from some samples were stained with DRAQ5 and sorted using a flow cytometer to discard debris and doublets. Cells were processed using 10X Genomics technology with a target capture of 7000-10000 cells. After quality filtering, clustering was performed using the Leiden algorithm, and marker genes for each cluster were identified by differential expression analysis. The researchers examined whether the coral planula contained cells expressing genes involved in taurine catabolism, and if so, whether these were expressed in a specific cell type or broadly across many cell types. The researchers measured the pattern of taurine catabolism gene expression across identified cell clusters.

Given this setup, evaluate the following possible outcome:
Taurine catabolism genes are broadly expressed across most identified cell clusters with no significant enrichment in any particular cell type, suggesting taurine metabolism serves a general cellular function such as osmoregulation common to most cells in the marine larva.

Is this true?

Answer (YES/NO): NO